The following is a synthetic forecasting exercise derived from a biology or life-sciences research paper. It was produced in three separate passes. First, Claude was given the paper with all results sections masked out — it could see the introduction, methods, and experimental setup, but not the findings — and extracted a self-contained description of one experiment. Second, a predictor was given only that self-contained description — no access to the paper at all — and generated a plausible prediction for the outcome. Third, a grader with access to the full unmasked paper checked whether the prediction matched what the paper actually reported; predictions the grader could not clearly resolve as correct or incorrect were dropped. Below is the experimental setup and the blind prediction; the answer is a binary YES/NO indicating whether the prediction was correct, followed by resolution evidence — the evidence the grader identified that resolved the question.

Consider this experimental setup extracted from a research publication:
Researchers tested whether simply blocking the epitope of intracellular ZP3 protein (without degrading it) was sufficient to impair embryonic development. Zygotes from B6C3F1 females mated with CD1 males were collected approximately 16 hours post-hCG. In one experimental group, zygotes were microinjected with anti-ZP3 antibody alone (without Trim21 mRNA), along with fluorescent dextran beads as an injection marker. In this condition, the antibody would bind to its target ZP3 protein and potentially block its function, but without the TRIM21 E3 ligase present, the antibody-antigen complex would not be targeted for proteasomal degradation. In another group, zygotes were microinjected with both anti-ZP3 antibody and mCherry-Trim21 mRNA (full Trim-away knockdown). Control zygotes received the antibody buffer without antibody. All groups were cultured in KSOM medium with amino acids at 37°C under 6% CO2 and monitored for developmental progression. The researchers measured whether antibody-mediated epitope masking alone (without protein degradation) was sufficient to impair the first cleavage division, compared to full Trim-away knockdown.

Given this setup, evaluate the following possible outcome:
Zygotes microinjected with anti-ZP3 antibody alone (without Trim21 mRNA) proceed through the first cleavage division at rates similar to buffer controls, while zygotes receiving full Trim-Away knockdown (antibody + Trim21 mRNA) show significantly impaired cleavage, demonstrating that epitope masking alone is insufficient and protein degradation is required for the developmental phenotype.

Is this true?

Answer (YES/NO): NO